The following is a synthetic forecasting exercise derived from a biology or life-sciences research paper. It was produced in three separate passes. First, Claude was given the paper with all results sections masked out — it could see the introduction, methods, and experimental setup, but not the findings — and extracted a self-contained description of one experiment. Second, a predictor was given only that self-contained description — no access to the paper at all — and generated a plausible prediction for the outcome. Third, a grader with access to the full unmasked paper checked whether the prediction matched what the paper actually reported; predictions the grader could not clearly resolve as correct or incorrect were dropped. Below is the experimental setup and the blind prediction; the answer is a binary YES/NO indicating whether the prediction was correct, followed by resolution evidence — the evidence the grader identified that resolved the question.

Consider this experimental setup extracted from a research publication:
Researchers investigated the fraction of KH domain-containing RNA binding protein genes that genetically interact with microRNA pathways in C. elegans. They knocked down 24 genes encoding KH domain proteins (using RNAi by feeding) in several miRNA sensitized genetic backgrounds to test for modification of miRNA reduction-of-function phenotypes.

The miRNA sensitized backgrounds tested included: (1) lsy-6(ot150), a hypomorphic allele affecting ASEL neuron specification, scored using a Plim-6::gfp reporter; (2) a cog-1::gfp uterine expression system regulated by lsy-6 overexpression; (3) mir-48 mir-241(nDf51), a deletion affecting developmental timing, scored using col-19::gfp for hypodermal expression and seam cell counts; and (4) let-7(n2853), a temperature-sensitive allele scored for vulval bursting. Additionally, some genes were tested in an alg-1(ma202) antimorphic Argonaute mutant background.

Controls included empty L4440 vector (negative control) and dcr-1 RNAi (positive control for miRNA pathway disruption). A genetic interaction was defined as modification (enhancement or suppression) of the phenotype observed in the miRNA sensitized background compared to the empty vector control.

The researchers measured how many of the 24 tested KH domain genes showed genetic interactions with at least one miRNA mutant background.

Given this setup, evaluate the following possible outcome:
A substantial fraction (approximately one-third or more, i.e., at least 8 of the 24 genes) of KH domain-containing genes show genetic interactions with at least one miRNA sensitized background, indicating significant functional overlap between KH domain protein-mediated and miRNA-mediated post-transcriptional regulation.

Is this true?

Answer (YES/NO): YES